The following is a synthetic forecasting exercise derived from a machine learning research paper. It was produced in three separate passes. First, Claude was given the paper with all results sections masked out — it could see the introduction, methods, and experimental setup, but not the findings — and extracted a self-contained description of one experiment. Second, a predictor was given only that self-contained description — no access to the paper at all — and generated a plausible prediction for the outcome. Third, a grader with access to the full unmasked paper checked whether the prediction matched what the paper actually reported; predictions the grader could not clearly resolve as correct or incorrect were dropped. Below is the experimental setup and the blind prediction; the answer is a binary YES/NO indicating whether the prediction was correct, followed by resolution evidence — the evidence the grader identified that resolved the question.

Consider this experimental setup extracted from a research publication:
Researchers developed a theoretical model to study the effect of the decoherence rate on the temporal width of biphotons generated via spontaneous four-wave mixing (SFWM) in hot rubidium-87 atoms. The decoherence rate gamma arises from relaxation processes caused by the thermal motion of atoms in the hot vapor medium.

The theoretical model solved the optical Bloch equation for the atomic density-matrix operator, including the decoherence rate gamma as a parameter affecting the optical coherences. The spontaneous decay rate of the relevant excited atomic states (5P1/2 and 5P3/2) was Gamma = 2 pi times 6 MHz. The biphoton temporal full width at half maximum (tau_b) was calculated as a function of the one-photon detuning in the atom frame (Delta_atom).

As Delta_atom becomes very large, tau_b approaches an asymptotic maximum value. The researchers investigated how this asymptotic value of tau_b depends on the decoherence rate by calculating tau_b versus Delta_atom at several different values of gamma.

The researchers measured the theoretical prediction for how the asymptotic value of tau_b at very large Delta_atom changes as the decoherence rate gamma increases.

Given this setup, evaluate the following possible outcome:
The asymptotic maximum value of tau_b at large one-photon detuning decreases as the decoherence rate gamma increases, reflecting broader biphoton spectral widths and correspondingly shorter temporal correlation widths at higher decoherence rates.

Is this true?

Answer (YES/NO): YES